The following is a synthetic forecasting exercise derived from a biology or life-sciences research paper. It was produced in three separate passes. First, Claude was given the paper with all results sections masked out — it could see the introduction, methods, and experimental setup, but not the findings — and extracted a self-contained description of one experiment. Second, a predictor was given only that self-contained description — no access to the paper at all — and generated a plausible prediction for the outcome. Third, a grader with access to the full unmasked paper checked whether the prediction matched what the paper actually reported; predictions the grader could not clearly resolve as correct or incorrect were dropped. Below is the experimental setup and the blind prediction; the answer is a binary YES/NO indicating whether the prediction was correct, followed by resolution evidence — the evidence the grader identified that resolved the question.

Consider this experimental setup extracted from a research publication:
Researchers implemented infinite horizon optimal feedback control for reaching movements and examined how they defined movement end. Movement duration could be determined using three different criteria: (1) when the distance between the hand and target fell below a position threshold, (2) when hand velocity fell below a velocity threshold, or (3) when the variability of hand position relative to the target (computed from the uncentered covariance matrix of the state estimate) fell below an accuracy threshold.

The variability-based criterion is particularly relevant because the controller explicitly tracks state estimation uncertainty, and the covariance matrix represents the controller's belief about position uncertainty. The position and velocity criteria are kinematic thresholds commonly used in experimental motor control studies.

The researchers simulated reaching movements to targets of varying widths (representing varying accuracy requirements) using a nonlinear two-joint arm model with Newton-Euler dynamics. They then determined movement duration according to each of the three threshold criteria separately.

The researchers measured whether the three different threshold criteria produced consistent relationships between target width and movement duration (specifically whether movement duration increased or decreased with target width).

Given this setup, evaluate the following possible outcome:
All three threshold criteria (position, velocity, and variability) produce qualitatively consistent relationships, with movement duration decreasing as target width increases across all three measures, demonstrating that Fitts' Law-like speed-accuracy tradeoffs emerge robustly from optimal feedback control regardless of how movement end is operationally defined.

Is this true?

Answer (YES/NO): YES